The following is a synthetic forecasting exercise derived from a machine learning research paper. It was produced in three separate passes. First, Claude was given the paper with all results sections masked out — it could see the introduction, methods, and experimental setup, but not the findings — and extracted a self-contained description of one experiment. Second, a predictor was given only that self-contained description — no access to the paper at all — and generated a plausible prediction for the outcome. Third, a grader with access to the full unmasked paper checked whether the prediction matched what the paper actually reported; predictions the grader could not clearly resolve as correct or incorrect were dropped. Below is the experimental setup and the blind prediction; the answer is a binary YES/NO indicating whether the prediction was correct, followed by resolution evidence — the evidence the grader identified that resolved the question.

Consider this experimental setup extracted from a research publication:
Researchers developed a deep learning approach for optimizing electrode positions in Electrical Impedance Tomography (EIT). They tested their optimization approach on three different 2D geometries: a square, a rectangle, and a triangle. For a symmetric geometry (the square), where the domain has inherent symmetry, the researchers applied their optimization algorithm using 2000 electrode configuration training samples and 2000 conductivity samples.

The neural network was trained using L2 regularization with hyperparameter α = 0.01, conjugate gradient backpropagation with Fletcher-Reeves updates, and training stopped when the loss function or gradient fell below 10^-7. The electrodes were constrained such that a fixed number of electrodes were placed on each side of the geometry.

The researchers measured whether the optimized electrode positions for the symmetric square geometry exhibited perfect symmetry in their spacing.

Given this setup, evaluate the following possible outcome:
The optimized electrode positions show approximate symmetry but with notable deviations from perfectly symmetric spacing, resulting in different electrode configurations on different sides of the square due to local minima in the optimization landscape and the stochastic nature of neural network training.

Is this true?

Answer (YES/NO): NO